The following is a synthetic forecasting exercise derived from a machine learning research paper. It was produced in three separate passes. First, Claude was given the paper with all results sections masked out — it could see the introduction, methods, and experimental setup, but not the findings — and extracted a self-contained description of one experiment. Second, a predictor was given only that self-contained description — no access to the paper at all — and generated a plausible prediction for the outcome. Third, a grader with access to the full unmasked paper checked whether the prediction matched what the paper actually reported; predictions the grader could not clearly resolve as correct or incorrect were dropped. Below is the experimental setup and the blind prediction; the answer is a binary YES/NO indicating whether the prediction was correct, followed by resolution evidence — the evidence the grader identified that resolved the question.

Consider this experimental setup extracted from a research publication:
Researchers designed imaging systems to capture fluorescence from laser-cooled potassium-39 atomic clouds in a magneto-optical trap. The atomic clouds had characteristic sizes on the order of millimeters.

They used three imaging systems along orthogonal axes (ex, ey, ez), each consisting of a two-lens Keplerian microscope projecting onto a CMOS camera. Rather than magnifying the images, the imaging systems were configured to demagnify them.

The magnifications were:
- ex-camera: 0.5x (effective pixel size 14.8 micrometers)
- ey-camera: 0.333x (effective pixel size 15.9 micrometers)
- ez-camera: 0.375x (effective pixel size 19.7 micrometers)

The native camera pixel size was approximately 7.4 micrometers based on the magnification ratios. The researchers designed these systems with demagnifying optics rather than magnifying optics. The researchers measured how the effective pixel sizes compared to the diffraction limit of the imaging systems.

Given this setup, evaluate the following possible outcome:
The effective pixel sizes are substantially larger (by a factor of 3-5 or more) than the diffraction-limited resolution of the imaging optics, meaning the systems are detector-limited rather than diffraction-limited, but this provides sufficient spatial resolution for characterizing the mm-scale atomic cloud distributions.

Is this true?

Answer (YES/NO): NO